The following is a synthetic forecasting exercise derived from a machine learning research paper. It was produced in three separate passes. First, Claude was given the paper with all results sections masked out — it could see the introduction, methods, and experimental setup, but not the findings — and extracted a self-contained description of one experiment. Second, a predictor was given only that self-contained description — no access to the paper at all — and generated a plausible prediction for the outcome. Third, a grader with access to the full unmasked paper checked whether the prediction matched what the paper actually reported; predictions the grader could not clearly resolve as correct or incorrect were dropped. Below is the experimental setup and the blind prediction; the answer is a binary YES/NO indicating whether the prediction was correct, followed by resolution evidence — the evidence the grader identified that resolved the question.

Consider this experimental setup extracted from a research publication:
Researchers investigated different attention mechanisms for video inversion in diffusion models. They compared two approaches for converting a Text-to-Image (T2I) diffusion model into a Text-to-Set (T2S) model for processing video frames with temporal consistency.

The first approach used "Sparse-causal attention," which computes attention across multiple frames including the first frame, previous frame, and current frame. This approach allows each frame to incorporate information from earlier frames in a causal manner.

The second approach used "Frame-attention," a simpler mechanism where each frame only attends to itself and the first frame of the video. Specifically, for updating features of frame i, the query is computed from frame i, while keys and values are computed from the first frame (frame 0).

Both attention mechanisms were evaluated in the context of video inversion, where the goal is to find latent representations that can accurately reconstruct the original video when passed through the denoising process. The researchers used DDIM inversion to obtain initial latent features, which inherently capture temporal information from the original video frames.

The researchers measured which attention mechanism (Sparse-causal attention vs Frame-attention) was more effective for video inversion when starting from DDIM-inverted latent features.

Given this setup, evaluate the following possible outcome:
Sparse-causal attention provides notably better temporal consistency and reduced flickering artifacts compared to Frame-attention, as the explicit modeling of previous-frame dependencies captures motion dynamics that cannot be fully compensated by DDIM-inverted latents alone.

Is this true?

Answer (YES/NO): NO